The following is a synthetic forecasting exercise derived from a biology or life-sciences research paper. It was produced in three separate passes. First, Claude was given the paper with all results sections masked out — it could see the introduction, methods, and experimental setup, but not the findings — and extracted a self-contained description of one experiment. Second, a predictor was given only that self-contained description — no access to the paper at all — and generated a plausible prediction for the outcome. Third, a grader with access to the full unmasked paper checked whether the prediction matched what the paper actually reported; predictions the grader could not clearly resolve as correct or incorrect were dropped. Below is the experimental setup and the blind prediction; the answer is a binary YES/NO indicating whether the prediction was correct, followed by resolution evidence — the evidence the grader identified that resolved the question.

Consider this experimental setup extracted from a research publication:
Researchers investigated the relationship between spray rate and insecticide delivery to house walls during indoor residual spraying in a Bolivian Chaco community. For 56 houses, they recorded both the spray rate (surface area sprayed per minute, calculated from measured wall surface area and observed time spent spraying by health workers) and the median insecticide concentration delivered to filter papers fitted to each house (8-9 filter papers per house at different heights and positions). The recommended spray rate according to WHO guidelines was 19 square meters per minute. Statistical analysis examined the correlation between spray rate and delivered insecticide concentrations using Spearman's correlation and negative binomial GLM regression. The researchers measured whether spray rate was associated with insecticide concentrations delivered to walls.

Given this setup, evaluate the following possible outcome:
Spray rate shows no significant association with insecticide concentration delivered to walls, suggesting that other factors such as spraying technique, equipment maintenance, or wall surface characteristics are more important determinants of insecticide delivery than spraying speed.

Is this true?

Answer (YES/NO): NO